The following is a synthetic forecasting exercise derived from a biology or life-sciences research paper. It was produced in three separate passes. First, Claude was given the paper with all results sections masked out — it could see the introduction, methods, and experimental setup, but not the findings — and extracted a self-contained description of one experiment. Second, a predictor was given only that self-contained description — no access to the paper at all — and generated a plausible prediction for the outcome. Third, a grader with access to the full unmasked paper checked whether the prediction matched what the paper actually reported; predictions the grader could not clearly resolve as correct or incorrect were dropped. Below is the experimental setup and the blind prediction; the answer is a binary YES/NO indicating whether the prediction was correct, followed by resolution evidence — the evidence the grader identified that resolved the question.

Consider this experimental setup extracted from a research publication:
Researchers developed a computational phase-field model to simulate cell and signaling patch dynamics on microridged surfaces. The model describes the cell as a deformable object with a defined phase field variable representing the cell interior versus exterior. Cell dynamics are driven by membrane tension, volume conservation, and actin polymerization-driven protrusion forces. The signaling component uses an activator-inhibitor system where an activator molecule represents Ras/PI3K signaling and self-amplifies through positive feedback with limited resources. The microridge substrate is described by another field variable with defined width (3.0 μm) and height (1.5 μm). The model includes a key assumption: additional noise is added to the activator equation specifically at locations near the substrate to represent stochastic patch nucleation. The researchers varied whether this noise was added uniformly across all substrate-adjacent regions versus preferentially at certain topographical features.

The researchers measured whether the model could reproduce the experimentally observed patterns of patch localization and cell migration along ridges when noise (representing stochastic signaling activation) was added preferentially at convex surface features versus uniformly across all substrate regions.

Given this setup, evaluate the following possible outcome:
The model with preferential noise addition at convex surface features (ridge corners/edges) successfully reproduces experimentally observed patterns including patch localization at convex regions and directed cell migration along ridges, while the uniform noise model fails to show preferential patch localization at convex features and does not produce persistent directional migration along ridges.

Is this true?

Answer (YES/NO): NO